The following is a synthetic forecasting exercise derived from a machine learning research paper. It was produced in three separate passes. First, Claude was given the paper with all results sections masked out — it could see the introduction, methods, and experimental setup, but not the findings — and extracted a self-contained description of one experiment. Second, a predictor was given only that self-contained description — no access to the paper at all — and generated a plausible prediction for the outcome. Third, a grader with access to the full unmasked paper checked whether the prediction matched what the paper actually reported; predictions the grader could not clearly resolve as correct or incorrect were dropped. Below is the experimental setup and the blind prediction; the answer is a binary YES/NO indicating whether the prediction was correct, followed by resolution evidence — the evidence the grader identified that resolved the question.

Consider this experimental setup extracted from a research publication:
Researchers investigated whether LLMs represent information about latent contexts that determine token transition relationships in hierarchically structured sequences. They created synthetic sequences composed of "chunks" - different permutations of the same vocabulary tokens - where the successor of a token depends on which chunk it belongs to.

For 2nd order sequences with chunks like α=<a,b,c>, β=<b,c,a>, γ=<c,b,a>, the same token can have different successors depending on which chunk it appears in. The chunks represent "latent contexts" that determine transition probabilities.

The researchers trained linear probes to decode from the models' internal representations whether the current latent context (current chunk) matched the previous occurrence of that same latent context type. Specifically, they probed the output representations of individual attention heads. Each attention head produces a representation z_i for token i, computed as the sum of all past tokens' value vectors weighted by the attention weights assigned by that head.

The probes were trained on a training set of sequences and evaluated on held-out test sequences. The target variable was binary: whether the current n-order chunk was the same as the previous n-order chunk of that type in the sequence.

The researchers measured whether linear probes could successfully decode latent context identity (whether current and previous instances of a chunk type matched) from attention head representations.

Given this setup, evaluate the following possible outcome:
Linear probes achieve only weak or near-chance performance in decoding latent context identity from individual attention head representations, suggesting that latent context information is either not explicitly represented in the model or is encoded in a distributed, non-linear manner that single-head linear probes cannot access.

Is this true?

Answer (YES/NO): NO